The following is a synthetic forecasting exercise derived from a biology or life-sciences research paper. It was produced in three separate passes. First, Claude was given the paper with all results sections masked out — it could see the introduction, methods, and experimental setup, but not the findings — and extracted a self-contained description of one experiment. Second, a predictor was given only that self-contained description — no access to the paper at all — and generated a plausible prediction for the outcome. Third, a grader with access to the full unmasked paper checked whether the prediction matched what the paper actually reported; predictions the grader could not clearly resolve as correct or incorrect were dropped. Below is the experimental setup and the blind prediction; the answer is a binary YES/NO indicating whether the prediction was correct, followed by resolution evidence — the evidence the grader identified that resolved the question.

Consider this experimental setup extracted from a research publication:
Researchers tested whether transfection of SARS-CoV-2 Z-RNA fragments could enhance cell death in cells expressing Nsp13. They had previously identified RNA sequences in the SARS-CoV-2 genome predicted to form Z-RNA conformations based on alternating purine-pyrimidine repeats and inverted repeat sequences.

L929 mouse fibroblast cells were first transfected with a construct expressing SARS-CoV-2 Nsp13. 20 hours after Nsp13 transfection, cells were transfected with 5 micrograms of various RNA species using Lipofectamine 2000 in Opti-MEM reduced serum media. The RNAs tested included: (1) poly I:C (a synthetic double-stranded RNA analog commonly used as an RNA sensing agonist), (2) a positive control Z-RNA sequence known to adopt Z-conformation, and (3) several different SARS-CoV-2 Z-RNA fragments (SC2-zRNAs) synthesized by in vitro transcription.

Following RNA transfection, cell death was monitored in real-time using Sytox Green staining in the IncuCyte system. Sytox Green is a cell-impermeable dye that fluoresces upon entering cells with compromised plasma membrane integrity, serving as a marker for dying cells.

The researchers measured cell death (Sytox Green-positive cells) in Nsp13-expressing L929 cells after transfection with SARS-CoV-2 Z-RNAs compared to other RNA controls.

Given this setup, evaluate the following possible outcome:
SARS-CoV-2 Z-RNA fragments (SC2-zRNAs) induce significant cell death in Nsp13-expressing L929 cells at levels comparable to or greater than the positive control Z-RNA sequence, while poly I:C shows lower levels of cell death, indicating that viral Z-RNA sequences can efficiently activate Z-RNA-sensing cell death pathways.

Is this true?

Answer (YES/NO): NO